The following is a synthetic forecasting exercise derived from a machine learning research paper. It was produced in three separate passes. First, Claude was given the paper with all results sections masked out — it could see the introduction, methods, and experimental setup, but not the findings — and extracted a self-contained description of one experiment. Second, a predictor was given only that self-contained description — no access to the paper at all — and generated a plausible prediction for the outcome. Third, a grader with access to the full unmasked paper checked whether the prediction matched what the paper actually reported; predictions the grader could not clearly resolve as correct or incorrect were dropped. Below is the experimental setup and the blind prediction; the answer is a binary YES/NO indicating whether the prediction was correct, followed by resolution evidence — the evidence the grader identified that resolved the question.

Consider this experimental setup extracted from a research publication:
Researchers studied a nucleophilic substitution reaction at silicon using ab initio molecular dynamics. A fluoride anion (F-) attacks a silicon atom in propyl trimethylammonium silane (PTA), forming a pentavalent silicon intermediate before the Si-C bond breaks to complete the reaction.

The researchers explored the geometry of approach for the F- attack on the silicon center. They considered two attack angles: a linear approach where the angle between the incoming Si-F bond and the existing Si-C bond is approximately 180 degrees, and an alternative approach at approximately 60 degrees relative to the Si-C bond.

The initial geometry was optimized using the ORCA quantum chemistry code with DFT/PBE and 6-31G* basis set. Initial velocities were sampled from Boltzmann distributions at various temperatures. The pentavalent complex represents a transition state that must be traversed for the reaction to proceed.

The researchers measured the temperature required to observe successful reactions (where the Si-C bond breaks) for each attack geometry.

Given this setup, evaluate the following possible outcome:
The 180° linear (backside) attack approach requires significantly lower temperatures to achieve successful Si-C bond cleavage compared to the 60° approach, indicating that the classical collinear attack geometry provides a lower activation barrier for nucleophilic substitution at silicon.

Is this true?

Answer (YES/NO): YES